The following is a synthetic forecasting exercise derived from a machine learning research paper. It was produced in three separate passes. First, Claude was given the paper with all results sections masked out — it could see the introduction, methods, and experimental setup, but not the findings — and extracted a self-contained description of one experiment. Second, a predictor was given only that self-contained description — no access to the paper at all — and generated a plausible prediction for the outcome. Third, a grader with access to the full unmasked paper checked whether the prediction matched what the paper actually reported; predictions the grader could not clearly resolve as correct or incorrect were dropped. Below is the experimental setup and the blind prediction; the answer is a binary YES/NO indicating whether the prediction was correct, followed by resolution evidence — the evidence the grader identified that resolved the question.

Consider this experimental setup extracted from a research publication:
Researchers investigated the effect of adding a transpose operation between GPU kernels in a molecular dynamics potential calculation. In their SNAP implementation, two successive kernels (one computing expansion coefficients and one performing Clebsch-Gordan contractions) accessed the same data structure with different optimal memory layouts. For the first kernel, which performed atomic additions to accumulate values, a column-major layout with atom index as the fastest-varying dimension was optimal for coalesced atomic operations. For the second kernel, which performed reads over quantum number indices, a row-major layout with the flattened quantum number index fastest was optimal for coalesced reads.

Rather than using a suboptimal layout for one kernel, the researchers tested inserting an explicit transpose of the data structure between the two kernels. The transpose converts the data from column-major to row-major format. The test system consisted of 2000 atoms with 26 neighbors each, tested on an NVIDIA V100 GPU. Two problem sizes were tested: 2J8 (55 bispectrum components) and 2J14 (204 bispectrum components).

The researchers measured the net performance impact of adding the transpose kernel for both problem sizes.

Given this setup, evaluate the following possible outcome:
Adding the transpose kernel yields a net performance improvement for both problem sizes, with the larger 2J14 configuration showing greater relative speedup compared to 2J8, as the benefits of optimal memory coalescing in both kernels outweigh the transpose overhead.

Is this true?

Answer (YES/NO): YES